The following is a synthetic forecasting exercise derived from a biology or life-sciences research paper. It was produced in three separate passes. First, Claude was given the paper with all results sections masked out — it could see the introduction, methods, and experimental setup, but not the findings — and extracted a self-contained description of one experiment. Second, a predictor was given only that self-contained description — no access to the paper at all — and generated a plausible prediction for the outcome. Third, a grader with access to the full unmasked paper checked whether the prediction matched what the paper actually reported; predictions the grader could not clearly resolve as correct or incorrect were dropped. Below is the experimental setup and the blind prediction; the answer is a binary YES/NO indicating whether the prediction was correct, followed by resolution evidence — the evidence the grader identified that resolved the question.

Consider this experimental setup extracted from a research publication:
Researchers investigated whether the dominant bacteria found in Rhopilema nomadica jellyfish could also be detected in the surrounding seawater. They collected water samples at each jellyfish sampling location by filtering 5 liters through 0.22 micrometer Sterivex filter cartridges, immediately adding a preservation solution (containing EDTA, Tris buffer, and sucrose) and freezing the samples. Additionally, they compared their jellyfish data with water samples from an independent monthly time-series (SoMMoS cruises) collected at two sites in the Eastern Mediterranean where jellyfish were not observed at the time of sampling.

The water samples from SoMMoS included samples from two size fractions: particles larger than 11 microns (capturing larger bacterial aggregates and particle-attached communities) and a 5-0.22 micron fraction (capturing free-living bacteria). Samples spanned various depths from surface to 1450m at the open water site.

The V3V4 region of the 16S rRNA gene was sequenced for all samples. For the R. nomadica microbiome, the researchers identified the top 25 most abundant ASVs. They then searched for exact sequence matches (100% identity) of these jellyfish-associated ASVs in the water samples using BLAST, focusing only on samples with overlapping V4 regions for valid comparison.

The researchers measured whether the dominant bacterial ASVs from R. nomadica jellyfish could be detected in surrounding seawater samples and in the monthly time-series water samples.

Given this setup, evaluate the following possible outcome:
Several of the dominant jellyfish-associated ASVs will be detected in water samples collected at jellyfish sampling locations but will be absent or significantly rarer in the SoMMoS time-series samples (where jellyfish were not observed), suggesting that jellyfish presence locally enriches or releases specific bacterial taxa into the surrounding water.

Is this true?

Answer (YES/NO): YES